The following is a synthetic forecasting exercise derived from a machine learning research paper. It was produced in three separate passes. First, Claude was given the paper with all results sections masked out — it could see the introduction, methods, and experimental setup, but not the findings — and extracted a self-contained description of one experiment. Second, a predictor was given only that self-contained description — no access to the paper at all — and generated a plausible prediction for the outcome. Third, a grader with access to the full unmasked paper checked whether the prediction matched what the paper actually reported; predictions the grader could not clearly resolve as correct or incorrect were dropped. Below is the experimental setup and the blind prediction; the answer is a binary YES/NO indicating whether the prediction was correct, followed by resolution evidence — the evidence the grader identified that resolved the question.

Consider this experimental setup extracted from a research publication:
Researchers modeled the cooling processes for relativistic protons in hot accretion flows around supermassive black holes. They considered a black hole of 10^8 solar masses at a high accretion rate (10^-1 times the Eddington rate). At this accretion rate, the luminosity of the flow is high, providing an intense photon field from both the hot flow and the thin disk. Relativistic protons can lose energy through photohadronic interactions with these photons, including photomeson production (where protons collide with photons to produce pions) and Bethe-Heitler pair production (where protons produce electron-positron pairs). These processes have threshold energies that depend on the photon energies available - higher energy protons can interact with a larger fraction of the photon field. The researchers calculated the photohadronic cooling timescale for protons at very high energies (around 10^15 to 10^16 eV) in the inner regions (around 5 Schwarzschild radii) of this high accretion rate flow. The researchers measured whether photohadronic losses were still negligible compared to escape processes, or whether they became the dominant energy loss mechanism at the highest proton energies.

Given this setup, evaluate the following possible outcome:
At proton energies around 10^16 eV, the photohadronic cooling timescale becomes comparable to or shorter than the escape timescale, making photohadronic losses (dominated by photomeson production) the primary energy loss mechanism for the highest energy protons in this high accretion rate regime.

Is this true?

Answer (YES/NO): YES